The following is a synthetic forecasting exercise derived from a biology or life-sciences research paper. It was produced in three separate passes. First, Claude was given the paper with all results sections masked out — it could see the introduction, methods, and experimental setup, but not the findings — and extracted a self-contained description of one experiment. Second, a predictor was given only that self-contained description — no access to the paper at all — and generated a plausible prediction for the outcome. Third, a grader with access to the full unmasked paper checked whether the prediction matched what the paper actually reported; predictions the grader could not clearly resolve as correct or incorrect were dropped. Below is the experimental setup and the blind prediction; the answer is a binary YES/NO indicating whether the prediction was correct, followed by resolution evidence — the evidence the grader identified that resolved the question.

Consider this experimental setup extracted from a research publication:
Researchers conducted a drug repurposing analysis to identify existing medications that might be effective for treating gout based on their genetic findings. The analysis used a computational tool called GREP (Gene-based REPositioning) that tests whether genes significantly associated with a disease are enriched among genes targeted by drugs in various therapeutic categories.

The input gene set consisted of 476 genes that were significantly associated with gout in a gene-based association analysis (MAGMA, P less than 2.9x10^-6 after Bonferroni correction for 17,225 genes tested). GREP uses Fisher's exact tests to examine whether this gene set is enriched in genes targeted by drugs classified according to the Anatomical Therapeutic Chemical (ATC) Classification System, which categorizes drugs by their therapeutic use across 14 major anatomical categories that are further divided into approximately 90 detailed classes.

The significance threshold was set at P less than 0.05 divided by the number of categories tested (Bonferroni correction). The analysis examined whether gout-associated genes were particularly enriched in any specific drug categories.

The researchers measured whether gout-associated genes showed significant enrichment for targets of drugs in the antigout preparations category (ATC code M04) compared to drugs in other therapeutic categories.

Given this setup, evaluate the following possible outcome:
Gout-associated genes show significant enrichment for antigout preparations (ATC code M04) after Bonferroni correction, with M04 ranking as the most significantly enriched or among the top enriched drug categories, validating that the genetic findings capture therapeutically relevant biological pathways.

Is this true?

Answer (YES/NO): NO